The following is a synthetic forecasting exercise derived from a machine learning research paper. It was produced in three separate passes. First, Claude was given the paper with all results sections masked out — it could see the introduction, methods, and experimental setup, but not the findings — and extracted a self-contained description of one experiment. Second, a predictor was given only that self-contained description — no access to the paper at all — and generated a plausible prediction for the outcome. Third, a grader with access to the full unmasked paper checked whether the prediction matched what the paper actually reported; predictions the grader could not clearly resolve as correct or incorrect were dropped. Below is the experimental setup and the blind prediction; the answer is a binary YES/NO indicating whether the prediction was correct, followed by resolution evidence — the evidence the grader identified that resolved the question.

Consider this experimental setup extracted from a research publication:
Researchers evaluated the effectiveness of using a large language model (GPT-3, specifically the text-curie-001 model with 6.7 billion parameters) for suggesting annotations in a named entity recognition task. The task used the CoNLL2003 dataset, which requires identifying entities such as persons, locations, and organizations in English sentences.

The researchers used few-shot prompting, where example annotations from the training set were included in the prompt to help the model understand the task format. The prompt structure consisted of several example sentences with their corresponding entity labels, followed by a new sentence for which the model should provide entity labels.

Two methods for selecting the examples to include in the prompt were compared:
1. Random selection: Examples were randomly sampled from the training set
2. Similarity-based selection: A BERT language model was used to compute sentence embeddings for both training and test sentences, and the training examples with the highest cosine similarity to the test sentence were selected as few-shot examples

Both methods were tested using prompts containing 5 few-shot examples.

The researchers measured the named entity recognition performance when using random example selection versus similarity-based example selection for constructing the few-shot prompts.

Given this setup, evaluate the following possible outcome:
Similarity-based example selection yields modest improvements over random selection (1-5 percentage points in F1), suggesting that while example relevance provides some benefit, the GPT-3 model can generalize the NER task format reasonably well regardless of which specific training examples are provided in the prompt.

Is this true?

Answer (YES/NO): NO